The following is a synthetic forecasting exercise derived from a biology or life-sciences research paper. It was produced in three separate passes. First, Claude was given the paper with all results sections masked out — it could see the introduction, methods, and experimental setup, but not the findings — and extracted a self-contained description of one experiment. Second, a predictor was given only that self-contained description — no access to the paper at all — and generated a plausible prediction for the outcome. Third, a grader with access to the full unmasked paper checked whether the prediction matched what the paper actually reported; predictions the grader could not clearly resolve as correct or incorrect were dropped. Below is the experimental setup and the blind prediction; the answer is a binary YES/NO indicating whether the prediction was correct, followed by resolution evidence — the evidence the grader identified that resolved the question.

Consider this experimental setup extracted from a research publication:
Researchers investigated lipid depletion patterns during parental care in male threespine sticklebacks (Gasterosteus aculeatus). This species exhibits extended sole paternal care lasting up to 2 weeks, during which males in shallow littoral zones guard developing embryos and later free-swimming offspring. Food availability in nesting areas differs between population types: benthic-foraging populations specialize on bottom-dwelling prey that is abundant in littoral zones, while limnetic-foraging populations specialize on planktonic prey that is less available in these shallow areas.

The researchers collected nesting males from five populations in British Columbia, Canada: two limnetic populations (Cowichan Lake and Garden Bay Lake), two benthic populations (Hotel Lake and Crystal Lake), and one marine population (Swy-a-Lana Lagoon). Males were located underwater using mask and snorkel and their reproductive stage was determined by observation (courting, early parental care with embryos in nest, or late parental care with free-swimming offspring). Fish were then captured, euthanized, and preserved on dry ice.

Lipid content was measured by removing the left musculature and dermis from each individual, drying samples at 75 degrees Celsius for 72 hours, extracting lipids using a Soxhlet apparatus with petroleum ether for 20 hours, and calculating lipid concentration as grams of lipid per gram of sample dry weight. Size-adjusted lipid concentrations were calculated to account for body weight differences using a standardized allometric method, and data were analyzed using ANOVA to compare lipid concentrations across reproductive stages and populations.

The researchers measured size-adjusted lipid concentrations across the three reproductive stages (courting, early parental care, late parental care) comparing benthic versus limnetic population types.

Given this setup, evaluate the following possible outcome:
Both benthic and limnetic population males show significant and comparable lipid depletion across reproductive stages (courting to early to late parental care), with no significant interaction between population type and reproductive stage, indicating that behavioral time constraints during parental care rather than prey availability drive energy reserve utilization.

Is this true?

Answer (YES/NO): NO